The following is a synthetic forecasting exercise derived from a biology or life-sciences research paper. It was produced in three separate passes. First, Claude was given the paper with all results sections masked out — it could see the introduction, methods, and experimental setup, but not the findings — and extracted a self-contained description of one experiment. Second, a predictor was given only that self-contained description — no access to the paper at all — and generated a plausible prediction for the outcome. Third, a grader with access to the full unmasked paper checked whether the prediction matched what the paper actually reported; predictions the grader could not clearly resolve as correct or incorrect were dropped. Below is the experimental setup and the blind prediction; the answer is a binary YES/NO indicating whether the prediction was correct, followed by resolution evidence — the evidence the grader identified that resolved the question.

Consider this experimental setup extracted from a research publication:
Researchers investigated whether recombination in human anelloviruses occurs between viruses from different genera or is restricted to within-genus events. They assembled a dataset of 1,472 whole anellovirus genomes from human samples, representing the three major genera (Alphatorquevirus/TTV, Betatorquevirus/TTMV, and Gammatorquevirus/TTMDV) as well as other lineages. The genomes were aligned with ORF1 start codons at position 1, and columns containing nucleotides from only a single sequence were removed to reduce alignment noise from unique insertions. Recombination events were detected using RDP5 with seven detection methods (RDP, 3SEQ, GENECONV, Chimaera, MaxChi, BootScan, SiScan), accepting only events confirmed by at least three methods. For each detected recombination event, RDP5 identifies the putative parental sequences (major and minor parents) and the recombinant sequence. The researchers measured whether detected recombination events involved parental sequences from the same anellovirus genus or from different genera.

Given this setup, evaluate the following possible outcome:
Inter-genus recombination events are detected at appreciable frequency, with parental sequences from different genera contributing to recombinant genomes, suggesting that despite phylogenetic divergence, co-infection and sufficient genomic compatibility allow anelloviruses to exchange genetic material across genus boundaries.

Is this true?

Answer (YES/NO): NO